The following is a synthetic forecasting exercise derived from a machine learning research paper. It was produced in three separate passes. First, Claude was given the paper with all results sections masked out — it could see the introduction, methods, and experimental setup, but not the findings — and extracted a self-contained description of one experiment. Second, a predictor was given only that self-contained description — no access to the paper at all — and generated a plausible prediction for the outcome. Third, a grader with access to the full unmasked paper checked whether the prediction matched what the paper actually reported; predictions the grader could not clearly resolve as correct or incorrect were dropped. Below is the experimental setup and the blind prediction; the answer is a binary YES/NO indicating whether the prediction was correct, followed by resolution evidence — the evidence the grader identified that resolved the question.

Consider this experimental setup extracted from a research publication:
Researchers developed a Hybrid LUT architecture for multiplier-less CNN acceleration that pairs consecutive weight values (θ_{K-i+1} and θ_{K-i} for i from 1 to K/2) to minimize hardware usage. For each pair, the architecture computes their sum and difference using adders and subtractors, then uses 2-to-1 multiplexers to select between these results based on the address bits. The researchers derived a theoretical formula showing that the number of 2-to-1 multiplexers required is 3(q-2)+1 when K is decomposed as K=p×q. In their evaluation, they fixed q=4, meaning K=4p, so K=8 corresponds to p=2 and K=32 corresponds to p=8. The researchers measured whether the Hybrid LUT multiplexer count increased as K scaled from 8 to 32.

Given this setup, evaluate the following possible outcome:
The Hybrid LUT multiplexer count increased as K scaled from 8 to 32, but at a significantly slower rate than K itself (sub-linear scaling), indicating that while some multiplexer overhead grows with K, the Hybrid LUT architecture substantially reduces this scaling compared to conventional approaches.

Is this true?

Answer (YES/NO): NO